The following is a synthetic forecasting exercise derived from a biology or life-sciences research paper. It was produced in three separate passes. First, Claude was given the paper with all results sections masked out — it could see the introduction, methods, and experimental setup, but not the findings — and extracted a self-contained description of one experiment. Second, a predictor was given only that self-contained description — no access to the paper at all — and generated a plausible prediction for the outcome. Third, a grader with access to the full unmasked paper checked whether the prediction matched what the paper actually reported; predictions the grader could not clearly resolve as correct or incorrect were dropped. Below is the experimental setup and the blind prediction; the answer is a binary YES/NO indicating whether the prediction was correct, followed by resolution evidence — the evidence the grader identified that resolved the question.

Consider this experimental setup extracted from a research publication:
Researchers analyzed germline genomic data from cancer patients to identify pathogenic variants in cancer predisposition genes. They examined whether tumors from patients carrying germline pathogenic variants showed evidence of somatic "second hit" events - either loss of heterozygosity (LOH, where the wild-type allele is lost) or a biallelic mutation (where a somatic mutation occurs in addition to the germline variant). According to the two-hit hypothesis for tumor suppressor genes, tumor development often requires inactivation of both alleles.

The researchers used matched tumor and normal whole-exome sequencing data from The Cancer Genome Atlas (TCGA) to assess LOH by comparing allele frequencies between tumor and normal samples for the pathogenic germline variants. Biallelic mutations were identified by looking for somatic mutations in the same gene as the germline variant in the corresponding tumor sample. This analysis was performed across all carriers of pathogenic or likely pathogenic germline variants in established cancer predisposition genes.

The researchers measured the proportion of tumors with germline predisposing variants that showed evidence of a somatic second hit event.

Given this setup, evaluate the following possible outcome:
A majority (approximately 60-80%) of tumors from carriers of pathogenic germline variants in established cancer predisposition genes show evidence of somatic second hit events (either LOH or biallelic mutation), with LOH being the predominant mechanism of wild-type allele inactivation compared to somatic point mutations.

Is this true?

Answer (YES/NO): YES